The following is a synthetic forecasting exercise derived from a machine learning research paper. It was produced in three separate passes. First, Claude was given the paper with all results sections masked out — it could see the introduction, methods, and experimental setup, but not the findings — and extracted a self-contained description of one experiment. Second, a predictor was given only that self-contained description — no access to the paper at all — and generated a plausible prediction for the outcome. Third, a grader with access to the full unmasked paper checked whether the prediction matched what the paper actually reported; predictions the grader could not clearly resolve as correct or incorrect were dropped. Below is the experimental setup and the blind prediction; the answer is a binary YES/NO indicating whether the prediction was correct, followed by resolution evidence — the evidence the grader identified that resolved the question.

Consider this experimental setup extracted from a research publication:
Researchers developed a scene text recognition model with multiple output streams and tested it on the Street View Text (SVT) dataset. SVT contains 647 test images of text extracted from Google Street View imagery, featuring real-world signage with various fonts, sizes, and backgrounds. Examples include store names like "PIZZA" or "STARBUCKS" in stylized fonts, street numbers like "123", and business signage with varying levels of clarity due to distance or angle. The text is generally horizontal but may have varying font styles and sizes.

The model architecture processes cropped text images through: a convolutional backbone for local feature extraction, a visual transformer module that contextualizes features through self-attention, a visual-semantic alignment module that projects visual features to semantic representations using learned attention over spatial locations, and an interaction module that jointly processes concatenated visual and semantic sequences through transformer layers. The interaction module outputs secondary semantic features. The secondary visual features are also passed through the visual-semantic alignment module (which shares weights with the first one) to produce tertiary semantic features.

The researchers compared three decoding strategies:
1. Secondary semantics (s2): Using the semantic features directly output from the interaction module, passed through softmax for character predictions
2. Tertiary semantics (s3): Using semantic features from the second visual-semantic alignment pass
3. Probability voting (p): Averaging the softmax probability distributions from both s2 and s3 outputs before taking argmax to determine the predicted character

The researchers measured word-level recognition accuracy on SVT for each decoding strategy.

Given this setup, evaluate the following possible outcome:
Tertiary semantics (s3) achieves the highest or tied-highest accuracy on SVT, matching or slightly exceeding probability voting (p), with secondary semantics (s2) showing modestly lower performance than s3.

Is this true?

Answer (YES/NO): NO